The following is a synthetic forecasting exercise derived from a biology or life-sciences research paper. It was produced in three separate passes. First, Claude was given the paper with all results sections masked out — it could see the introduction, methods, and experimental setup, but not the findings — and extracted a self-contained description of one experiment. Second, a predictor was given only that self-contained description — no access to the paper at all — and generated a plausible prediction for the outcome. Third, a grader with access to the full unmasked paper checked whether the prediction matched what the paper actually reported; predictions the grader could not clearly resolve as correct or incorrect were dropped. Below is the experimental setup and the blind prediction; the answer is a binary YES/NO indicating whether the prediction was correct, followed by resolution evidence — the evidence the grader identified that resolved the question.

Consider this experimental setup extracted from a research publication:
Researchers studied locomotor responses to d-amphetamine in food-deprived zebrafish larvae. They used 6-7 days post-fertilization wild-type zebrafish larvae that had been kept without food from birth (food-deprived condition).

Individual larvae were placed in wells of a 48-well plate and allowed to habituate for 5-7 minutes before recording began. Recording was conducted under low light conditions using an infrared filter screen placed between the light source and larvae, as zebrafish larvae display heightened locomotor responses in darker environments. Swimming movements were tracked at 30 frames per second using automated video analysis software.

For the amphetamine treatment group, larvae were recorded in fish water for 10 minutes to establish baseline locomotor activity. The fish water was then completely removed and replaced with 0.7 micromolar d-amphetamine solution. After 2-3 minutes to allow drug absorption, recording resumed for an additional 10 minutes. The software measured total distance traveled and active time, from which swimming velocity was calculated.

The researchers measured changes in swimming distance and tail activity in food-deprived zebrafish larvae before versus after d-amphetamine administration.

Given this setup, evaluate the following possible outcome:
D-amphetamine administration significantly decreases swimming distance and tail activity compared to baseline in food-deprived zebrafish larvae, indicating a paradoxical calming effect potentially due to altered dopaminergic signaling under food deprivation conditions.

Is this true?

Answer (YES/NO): NO